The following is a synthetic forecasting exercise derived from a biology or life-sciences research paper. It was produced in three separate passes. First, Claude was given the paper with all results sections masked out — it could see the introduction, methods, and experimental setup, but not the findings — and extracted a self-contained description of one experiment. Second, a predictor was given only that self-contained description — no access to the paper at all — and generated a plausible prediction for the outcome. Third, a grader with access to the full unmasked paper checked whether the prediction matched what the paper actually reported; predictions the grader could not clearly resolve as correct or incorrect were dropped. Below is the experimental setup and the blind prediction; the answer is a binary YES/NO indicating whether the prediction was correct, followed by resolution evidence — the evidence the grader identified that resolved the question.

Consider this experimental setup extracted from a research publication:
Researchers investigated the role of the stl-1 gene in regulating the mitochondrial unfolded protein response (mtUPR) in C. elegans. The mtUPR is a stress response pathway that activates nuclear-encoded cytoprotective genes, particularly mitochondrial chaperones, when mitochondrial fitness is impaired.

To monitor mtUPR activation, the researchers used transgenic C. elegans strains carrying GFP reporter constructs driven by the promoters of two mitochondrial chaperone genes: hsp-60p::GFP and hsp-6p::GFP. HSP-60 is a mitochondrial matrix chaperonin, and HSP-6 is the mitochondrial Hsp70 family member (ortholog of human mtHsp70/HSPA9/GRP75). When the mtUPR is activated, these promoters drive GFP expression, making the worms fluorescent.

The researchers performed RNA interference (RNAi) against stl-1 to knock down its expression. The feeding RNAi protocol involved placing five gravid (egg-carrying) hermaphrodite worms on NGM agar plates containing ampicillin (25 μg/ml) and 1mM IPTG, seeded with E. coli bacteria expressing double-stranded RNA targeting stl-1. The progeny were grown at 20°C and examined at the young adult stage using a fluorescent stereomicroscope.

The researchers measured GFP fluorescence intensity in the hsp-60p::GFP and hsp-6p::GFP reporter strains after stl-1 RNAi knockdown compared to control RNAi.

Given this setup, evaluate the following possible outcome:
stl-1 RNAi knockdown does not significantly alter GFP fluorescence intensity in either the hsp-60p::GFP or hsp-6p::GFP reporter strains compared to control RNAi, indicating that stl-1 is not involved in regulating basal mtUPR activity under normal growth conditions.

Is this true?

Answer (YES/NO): NO